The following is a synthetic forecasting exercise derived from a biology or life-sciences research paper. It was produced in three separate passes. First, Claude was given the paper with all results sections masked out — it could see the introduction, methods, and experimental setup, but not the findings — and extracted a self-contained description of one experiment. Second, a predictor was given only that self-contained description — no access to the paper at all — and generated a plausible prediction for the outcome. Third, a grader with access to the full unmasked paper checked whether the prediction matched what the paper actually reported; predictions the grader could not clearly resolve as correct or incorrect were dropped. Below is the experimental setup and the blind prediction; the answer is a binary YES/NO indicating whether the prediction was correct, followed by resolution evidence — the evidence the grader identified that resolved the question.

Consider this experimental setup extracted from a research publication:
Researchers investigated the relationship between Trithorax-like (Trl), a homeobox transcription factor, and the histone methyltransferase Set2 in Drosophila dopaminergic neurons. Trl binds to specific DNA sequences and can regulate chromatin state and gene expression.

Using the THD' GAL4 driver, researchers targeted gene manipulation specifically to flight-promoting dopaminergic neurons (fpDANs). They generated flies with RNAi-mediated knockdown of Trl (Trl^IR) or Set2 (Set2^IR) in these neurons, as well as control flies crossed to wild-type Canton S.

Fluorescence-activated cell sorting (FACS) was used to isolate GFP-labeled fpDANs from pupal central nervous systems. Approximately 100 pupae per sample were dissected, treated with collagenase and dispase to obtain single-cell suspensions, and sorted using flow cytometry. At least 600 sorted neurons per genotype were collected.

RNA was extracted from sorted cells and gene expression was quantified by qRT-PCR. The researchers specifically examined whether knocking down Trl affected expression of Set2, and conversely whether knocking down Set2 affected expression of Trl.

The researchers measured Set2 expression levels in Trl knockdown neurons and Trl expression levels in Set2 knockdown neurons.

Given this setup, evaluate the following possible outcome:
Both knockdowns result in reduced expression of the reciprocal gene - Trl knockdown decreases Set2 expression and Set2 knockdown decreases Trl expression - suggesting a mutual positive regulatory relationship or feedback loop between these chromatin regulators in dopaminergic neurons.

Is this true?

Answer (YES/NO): NO